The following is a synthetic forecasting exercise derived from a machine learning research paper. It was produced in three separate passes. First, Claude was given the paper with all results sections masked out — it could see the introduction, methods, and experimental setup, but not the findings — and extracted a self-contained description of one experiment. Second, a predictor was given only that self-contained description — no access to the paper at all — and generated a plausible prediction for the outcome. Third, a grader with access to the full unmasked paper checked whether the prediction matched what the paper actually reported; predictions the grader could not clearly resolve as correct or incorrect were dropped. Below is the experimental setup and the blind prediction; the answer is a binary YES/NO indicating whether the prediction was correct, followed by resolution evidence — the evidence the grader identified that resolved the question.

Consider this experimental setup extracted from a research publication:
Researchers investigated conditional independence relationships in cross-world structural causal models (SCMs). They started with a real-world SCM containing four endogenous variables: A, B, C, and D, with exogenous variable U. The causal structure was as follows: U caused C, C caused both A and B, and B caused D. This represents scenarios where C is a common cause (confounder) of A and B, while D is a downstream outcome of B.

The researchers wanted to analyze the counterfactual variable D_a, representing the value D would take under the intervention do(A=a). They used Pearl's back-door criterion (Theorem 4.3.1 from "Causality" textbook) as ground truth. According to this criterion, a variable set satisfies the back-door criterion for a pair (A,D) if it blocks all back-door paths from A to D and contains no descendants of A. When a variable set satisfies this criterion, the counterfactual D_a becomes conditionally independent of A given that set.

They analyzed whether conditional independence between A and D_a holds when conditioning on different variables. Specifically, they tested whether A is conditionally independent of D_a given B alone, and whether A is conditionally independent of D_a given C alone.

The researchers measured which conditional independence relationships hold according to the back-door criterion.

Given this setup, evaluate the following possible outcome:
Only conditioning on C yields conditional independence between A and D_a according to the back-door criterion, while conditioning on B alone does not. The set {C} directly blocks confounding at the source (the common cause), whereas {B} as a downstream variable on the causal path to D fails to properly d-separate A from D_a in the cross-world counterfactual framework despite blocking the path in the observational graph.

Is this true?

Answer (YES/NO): NO